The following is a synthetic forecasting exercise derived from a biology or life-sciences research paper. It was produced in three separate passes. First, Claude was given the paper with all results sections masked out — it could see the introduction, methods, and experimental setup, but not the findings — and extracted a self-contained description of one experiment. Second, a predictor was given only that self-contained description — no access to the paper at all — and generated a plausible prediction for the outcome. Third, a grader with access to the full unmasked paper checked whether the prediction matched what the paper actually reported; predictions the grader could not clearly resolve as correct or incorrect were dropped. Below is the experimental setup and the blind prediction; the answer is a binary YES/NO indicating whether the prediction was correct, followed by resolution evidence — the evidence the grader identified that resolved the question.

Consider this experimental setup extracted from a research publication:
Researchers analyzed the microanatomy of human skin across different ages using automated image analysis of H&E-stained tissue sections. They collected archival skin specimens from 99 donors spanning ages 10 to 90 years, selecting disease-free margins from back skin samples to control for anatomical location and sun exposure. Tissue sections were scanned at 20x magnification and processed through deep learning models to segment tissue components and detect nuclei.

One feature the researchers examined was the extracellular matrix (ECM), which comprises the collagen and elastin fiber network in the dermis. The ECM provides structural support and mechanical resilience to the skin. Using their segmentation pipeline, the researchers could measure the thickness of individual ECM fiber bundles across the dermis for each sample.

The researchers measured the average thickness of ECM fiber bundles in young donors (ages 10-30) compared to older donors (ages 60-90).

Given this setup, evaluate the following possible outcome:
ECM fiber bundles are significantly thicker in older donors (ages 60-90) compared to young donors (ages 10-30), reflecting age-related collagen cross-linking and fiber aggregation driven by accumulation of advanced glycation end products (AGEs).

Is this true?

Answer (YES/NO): YES